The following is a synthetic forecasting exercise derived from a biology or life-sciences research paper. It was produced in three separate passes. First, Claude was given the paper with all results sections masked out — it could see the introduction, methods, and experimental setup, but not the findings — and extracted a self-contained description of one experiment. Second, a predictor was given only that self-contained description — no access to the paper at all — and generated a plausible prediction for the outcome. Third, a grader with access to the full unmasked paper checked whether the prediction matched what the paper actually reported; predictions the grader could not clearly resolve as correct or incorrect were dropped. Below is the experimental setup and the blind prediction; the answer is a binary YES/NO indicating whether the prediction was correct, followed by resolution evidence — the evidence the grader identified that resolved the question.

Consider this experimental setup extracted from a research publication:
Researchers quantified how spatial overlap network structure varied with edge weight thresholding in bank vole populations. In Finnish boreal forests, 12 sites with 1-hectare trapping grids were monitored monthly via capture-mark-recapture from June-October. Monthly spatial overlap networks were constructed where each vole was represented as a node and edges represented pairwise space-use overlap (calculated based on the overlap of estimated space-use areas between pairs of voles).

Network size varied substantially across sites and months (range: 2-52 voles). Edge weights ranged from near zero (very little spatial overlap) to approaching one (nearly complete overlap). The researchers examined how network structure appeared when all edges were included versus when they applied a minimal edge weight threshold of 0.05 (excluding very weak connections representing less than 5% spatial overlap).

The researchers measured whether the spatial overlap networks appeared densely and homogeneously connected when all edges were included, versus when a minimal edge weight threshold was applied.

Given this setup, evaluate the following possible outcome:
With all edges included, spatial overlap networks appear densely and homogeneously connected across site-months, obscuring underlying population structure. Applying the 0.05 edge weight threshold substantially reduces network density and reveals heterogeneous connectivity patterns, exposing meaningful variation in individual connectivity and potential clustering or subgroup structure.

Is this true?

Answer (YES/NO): YES